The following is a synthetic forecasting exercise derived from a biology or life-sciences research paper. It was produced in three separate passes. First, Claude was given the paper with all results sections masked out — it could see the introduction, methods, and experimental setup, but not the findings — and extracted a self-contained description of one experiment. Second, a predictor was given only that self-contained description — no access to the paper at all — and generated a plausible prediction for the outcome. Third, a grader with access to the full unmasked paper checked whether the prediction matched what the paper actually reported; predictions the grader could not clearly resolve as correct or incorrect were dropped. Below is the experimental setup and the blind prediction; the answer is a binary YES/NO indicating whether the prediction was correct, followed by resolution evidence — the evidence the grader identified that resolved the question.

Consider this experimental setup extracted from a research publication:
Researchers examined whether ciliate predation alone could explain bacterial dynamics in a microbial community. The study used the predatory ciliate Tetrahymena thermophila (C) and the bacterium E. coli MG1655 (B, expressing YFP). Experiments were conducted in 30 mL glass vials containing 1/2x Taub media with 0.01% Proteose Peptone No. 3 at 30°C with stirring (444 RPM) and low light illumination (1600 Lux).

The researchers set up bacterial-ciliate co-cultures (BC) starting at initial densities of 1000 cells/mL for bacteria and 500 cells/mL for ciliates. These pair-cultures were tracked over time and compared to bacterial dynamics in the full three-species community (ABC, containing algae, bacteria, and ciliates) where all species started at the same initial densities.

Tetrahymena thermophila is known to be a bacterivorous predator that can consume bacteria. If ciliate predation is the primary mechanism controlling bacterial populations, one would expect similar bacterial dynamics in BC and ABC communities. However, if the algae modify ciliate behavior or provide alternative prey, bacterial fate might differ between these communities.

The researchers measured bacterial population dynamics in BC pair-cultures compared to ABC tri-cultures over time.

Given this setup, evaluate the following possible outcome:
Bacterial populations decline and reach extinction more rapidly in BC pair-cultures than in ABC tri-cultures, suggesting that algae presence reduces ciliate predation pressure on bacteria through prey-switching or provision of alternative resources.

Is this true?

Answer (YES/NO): NO